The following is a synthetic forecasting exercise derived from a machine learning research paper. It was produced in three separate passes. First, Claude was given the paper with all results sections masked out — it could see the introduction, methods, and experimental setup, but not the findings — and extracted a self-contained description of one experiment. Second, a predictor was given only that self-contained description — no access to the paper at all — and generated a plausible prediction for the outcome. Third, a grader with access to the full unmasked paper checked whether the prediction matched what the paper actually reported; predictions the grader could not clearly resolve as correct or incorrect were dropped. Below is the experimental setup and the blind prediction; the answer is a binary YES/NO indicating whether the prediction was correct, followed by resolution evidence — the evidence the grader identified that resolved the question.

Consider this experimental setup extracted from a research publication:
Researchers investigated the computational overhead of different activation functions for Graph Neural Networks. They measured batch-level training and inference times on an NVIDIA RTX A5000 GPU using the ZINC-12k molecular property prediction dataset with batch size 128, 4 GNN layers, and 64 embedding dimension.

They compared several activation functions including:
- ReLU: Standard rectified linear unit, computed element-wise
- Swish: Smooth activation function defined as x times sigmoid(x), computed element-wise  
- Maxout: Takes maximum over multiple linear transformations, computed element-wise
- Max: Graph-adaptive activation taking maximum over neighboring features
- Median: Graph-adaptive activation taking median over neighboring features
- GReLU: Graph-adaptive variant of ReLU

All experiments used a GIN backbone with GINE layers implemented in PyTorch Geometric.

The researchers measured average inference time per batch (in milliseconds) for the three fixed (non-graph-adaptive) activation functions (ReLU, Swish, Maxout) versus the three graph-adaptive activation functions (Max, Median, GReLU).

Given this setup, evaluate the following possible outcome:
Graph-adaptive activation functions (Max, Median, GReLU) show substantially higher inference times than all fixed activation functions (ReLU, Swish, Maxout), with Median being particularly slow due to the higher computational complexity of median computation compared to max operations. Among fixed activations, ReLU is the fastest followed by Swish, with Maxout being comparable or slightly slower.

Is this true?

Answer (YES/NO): NO